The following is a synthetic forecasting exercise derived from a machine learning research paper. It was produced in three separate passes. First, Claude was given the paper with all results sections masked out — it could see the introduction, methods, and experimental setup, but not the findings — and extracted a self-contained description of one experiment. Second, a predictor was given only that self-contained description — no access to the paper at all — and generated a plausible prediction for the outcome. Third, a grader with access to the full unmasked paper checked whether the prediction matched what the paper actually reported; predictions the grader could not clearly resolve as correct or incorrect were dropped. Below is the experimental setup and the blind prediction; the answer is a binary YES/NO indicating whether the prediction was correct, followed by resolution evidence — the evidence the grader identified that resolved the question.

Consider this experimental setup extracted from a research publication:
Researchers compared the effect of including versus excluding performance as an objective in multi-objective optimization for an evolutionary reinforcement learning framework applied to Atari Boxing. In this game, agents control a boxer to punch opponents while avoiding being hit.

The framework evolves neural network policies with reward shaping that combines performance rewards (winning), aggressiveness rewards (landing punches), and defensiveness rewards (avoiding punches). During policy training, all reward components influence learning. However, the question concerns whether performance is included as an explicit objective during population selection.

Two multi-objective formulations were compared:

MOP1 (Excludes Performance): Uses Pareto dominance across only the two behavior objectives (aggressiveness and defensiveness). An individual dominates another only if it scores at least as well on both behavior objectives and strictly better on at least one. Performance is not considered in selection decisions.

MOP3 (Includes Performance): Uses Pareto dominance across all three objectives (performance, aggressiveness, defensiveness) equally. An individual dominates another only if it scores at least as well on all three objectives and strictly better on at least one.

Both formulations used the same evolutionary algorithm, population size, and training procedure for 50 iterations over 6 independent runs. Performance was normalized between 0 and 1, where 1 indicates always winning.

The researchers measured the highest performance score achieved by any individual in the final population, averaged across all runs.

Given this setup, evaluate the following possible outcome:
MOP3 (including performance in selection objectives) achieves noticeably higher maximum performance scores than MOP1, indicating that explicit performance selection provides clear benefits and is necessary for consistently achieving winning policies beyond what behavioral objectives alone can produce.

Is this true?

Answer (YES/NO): NO